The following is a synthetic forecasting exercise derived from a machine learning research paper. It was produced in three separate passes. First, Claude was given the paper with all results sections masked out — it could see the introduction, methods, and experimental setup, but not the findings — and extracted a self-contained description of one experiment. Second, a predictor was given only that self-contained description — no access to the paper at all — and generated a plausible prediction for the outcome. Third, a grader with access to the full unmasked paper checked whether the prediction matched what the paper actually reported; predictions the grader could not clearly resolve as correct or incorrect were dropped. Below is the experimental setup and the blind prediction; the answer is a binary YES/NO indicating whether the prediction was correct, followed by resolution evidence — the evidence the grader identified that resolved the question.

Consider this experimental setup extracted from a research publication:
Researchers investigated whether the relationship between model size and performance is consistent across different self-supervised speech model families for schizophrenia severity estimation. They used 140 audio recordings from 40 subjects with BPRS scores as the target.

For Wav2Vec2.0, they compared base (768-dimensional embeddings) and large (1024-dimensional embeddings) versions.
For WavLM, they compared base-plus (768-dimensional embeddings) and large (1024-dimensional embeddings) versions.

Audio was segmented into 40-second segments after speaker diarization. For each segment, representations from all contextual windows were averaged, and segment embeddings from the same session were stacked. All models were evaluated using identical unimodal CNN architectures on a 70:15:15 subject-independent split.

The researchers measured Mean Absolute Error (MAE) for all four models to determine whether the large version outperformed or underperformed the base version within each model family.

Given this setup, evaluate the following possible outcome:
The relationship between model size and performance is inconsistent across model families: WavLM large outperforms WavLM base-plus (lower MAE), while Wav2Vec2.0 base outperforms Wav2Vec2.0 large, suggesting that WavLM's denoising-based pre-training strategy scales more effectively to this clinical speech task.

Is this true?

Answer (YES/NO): YES